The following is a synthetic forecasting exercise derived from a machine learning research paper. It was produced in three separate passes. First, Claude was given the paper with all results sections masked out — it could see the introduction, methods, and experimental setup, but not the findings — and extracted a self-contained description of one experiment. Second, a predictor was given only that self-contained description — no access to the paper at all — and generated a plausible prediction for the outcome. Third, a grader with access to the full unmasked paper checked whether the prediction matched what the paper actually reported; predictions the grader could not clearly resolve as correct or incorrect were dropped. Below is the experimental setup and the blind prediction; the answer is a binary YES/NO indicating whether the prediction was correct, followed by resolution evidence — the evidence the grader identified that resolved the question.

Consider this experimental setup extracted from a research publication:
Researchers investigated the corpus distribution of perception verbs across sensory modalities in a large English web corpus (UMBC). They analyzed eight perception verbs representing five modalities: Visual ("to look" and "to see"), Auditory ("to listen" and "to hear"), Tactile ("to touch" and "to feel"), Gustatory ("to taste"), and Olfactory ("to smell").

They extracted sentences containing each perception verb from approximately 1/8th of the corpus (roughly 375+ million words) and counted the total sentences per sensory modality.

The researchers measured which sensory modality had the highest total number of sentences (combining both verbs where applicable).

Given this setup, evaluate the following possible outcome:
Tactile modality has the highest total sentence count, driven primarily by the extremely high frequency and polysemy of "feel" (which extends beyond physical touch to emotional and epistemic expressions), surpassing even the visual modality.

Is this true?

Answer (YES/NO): NO